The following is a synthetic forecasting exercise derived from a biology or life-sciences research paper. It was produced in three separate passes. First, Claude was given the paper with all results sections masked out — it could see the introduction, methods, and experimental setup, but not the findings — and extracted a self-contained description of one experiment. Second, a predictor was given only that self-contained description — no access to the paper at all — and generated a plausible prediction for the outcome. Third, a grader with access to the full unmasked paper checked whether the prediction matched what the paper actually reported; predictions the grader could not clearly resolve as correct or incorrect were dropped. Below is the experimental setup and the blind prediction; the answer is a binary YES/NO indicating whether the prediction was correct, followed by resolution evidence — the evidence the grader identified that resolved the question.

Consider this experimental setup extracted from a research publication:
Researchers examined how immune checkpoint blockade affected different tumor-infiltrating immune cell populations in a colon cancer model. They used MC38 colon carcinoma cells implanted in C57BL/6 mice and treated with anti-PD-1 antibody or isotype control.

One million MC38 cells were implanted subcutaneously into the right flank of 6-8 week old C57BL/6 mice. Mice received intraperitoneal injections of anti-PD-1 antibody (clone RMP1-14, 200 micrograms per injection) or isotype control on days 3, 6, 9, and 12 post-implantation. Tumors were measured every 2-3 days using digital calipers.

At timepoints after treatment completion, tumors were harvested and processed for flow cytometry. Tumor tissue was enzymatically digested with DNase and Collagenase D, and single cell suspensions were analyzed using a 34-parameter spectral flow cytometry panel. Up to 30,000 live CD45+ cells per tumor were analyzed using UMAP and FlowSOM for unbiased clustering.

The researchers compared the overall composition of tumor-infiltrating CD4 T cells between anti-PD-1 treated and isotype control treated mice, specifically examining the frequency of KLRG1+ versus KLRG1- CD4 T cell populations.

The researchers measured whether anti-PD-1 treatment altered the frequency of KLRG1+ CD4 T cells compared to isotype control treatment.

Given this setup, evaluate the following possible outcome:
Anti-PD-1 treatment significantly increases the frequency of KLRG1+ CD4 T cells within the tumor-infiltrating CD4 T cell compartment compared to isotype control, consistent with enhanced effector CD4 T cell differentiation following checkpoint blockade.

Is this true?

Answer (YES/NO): NO